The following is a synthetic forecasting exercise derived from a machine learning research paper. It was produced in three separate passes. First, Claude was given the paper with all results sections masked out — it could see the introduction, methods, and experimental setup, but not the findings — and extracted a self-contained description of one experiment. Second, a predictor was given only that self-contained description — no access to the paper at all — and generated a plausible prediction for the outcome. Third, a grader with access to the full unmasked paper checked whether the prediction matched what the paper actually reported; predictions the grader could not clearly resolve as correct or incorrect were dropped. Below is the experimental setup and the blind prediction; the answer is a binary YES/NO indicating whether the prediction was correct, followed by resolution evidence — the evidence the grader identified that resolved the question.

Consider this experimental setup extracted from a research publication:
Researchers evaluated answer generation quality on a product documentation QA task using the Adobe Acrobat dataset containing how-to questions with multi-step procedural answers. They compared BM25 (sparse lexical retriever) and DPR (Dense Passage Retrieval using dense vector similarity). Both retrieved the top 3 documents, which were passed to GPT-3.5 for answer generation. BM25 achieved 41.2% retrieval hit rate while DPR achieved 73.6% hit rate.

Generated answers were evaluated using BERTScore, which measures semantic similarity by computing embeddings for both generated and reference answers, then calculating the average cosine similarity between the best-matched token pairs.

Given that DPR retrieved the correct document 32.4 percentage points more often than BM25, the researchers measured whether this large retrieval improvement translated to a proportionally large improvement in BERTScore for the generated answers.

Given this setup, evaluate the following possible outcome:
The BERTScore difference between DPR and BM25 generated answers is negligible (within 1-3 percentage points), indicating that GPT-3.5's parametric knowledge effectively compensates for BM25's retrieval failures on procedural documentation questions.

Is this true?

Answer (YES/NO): NO